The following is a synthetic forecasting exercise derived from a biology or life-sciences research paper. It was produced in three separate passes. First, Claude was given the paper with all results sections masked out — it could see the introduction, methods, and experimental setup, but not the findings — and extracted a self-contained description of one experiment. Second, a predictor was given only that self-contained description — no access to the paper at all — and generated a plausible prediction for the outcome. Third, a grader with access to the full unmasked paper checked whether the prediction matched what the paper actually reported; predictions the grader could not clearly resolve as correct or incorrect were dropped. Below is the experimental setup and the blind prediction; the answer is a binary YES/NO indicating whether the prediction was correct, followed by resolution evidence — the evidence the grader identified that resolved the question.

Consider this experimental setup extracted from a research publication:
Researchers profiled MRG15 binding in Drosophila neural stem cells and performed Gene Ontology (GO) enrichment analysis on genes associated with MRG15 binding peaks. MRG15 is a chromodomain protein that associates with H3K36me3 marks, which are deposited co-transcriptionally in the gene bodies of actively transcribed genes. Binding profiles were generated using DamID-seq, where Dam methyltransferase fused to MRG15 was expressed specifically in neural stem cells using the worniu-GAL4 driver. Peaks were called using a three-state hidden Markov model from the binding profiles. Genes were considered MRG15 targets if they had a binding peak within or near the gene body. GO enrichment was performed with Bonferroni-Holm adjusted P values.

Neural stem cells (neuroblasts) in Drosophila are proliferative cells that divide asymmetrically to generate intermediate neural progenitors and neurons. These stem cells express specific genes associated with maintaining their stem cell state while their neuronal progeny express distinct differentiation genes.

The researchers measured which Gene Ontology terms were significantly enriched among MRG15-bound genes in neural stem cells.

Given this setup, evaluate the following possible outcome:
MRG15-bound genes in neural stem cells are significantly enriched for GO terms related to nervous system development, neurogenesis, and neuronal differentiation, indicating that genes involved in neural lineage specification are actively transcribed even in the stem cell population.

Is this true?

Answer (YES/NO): YES